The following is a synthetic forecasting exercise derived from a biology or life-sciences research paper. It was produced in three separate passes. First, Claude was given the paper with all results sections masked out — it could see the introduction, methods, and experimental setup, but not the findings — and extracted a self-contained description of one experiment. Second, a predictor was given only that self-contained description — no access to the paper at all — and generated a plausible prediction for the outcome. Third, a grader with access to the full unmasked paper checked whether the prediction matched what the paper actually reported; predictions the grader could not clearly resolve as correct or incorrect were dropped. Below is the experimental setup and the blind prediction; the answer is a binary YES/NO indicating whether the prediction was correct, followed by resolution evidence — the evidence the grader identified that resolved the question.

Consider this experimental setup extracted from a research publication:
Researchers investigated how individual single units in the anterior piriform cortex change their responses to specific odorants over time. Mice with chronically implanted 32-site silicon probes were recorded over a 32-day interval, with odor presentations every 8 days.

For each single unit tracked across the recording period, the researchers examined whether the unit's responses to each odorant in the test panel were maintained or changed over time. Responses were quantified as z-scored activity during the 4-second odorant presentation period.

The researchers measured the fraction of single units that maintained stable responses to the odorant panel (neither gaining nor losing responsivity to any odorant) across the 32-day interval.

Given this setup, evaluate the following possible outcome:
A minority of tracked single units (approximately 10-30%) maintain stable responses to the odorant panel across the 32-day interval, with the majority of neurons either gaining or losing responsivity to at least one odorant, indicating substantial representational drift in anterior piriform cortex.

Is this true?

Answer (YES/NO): NO